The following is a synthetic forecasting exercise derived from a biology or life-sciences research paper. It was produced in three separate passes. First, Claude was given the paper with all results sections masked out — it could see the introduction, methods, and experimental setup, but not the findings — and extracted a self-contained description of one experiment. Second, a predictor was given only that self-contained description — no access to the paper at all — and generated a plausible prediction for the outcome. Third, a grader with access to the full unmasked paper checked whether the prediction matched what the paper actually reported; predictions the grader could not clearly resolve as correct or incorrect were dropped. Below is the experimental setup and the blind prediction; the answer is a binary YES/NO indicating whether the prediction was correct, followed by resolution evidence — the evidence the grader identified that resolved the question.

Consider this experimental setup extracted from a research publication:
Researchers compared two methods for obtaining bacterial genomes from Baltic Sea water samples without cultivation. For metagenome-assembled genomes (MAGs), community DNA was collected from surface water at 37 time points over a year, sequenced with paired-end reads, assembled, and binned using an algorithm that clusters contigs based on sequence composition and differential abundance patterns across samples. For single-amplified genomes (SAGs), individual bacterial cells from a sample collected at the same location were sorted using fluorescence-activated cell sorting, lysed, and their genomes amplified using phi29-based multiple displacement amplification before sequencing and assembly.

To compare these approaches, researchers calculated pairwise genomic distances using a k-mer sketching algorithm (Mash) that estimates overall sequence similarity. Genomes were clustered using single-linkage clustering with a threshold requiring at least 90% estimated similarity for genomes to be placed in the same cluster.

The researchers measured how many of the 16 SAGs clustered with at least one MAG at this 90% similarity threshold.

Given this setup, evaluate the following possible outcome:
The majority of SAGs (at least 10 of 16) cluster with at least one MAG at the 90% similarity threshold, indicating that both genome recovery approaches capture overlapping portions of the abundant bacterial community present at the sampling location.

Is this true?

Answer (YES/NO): NO